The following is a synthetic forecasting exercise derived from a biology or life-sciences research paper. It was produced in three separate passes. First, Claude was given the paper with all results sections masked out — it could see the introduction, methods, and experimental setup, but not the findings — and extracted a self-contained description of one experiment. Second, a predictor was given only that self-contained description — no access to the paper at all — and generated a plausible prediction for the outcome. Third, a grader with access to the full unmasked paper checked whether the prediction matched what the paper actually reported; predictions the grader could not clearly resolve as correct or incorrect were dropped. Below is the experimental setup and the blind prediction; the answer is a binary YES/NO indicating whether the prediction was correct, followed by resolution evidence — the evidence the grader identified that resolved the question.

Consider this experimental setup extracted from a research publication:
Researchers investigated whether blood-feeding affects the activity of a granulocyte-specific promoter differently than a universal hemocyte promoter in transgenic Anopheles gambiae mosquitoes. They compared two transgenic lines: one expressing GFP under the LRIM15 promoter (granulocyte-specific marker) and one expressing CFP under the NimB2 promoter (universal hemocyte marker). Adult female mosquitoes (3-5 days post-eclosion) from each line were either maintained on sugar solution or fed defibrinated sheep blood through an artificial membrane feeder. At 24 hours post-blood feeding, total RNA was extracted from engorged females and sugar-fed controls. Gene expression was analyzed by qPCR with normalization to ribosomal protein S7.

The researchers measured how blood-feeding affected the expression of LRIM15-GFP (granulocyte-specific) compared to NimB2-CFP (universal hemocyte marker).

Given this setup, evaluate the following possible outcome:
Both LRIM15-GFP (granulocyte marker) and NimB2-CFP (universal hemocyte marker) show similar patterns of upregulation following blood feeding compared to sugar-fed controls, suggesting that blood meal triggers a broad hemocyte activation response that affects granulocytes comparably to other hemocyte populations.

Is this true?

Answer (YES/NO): NO